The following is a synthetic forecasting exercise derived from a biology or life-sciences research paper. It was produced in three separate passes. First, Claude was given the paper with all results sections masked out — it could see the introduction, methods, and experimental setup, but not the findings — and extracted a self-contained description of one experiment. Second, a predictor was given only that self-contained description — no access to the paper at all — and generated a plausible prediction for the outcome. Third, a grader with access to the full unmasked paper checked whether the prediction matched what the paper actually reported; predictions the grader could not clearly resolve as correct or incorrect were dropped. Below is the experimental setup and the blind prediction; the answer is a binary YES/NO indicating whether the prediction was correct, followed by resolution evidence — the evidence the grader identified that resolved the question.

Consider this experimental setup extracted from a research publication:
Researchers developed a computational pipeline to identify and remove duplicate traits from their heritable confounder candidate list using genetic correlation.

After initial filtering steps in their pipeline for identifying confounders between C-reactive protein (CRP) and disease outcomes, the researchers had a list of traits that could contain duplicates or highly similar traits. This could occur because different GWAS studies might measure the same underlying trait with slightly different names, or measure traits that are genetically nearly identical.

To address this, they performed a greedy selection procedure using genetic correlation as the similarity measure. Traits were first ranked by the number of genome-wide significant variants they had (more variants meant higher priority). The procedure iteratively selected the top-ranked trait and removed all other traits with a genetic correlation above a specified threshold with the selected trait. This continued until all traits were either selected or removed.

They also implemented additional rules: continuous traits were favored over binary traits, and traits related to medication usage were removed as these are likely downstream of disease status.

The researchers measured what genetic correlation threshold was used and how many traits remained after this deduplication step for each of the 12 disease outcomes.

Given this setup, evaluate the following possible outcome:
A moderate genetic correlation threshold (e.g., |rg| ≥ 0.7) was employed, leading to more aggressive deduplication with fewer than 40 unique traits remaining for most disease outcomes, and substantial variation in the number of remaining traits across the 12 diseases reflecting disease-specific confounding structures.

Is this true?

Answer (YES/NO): NO